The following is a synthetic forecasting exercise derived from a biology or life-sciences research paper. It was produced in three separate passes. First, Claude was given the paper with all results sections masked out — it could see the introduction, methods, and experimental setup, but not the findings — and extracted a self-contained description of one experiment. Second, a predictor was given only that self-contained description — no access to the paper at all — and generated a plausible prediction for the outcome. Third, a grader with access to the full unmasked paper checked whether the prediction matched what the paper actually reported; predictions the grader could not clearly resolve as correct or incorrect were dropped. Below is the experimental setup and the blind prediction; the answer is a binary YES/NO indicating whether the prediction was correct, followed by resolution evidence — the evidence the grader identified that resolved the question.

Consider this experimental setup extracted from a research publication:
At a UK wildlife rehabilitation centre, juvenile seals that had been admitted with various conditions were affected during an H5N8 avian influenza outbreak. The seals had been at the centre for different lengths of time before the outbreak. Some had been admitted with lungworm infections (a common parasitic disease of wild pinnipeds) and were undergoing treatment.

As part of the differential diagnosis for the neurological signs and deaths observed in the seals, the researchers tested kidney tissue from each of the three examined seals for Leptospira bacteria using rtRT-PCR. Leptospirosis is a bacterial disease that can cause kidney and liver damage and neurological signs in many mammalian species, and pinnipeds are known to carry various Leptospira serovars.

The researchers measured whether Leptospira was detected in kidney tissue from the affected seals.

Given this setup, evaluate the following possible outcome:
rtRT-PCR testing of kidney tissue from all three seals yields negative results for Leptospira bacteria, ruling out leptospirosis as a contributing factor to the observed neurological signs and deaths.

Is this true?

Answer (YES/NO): YES